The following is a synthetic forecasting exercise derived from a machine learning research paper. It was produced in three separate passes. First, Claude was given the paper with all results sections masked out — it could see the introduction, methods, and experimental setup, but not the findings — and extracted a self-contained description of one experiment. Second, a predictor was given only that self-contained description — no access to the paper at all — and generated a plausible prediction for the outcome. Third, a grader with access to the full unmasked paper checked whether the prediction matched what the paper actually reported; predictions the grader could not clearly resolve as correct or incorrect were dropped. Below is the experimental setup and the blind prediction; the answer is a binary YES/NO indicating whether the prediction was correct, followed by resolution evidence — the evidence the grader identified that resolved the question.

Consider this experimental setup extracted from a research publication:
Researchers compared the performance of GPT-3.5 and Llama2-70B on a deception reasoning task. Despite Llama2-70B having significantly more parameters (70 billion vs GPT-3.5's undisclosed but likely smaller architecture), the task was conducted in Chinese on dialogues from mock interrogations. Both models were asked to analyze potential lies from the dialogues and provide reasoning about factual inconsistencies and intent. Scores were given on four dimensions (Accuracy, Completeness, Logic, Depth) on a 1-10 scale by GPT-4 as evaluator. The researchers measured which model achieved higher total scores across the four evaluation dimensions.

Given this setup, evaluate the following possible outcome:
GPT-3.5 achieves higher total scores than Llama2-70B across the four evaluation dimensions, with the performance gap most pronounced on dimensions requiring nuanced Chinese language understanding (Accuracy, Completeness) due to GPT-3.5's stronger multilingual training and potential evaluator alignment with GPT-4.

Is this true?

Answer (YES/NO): NO